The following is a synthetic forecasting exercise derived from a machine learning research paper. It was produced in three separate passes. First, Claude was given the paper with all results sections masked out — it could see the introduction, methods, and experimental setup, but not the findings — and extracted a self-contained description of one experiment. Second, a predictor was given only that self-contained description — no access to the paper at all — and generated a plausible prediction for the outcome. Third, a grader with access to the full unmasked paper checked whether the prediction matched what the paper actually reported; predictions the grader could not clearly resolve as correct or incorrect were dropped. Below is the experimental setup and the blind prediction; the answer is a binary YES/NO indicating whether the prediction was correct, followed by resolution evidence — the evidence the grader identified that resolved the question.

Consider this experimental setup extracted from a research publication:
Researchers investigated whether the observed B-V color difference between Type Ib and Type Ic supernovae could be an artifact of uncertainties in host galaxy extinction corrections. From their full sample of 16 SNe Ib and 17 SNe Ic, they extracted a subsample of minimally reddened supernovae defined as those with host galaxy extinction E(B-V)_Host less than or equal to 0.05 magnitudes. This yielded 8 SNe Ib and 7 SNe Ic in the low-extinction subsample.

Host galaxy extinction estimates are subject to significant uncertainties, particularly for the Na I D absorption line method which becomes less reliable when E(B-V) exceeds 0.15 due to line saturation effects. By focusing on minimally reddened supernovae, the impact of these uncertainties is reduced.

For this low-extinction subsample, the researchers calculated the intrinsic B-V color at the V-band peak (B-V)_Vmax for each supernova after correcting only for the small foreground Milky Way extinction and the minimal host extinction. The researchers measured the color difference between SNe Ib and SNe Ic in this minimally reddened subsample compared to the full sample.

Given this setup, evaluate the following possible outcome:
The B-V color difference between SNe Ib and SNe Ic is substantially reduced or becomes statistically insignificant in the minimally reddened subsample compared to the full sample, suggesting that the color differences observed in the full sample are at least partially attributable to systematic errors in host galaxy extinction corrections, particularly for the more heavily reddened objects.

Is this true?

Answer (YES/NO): NO